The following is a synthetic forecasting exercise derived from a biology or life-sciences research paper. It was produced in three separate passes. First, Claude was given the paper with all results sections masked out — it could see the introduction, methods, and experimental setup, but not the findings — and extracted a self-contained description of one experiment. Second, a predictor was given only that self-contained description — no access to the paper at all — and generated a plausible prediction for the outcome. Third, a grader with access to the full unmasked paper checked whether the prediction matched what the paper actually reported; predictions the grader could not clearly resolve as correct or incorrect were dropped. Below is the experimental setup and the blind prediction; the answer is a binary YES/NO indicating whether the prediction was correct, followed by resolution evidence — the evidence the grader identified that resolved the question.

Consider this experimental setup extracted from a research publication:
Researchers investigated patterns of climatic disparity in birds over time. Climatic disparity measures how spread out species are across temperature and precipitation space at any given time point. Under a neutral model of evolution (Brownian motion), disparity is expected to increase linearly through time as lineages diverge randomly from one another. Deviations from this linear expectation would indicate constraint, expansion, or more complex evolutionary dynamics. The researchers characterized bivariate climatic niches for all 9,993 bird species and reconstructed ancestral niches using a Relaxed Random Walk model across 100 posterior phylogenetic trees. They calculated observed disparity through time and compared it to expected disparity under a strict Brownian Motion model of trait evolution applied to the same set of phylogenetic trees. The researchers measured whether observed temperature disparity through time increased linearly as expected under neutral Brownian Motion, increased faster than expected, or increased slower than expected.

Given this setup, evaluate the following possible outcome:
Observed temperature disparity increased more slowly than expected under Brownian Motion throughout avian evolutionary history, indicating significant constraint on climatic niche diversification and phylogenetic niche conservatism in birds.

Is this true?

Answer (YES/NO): NO